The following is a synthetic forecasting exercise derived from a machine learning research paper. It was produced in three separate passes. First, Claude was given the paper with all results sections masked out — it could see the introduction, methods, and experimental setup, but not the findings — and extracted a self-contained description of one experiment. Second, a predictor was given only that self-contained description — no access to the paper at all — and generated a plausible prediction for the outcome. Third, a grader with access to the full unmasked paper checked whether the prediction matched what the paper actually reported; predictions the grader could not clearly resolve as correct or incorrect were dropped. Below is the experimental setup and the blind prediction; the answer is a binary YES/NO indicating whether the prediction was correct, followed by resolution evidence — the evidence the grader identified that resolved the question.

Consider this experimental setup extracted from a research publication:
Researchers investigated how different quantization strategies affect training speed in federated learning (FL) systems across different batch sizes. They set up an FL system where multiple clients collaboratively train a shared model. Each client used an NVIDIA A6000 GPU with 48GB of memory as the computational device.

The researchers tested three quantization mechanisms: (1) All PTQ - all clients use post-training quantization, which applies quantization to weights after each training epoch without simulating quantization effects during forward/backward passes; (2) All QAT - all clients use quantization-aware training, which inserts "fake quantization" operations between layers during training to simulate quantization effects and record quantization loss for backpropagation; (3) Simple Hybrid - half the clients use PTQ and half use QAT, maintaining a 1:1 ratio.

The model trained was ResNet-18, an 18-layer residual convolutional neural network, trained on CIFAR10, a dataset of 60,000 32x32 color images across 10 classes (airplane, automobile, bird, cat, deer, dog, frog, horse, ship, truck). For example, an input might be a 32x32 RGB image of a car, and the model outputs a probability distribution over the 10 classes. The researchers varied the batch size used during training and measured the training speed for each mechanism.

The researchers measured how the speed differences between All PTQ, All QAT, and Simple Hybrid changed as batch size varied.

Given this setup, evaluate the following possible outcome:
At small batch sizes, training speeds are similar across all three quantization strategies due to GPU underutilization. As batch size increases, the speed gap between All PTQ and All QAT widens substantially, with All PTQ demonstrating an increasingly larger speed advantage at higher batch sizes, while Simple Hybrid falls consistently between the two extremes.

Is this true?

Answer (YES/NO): NO